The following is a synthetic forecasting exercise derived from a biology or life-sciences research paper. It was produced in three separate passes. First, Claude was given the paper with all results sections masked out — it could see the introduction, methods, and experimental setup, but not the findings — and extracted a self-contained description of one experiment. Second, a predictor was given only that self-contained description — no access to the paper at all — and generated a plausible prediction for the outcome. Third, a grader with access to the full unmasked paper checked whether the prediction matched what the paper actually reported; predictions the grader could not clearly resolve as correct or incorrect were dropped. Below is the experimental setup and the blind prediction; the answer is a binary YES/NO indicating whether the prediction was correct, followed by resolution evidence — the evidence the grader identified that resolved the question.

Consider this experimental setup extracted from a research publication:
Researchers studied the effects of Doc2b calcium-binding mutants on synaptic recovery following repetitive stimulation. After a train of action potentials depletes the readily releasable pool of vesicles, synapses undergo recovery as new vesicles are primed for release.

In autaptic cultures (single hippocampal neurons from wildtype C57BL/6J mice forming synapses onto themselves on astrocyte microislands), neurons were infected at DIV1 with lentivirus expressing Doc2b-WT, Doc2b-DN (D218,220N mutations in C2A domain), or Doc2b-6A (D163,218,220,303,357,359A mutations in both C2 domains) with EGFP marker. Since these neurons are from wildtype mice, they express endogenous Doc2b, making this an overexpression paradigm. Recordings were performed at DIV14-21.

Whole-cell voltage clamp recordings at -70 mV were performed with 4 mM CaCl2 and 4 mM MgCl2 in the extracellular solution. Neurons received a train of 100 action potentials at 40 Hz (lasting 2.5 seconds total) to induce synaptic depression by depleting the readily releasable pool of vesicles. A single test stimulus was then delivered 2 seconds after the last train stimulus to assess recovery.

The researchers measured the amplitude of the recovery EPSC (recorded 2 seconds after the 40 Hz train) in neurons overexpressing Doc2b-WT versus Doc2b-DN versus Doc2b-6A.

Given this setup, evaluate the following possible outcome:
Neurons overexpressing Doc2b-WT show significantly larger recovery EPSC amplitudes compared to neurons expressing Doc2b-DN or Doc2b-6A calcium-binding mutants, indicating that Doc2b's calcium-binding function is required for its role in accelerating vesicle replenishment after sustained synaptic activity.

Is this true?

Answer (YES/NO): YES